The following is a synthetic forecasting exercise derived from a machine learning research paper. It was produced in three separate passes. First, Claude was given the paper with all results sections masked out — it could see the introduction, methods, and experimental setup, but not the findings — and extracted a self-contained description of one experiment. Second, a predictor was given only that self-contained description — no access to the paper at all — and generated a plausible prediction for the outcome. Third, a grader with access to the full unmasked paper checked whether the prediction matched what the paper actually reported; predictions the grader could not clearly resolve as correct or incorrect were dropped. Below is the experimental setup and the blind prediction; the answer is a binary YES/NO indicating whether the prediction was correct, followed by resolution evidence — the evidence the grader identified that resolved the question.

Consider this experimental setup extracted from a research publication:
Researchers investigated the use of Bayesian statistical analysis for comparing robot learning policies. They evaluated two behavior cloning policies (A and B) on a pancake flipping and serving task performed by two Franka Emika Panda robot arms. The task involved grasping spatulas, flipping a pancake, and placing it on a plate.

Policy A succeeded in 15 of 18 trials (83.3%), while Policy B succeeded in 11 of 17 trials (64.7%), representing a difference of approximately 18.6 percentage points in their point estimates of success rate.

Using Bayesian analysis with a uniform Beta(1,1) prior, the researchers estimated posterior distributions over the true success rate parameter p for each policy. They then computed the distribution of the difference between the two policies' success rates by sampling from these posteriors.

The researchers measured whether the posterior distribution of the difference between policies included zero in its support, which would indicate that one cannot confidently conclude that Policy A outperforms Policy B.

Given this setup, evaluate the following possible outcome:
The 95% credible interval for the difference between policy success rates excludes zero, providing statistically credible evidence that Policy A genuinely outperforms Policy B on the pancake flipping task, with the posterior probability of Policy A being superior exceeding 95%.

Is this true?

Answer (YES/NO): NO